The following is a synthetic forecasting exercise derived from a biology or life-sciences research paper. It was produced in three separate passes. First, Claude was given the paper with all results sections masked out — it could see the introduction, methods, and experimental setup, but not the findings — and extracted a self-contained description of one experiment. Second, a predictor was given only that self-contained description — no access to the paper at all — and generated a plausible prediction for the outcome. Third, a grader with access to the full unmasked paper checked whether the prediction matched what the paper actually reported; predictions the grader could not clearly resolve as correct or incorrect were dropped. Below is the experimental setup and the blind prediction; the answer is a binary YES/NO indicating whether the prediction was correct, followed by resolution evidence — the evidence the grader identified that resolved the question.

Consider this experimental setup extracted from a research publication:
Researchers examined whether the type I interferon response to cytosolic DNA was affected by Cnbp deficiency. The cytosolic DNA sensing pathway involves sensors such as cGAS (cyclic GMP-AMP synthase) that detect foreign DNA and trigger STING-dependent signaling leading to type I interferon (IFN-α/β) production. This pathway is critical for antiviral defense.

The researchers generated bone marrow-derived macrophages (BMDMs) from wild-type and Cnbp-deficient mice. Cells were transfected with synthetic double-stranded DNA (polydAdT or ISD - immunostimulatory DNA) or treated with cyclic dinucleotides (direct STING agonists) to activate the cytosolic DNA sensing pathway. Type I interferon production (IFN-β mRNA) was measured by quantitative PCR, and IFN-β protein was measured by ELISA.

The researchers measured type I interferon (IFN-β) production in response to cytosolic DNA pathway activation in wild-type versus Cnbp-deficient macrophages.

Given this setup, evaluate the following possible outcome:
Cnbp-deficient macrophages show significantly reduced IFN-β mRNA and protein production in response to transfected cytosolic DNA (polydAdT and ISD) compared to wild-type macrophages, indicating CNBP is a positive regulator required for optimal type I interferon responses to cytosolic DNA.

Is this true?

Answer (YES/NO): NO